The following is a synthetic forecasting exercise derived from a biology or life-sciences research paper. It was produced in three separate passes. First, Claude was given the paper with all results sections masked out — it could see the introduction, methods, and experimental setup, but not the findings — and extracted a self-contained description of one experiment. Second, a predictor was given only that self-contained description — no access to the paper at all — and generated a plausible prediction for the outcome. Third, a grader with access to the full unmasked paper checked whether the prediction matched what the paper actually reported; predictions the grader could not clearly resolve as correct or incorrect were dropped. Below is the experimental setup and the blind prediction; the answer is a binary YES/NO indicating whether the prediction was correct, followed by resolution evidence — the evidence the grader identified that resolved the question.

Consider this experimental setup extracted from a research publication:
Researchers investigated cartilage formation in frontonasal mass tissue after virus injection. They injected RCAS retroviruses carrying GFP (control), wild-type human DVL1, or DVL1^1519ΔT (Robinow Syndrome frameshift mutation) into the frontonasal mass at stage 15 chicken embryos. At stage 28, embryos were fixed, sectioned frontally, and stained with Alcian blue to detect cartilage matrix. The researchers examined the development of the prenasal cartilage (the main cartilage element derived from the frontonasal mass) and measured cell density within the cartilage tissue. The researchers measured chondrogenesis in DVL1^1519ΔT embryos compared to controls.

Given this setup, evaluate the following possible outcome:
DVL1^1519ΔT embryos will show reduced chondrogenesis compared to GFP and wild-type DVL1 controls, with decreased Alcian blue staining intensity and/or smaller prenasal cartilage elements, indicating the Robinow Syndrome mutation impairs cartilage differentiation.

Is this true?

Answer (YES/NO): YES